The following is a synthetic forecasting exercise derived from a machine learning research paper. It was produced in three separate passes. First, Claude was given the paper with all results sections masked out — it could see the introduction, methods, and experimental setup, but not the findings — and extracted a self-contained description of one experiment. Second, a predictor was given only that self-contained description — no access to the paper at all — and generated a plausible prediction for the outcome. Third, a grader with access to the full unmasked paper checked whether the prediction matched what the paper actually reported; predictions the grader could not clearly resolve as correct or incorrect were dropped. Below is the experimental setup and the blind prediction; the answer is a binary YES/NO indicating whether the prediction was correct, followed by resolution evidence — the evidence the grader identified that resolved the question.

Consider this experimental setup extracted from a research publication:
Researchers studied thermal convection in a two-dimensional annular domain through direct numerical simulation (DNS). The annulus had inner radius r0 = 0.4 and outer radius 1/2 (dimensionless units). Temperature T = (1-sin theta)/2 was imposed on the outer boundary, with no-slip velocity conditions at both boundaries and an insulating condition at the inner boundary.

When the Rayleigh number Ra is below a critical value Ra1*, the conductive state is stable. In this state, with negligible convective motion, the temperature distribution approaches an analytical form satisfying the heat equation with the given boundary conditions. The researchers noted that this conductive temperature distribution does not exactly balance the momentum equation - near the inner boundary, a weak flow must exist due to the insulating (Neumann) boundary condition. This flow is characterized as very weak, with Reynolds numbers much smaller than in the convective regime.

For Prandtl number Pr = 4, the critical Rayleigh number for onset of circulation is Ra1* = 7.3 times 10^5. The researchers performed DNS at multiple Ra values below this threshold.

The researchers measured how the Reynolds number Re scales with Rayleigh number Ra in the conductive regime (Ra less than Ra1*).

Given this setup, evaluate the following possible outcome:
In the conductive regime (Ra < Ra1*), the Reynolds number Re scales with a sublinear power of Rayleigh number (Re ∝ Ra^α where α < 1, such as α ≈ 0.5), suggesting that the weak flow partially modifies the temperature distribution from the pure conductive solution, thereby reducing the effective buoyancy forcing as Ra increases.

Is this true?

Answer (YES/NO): NO